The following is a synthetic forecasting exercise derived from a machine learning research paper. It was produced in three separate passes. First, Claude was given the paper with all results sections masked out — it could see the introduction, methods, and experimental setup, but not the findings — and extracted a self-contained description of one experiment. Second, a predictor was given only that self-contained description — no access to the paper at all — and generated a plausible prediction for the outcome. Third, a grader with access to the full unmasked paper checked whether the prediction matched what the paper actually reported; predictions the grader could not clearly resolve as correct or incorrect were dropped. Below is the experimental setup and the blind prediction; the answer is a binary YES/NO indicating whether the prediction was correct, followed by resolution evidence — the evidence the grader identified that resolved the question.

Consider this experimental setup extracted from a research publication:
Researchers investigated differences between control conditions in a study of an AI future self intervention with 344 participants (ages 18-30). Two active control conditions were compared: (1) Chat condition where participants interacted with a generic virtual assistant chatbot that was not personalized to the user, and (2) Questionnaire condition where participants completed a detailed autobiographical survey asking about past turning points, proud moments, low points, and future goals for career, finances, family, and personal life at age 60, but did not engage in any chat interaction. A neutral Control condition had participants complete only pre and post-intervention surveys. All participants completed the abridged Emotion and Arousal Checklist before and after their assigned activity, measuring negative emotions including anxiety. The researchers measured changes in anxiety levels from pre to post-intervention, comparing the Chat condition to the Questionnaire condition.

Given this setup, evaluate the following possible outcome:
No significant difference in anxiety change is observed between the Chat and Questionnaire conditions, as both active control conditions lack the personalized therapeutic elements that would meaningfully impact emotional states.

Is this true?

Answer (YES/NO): YES